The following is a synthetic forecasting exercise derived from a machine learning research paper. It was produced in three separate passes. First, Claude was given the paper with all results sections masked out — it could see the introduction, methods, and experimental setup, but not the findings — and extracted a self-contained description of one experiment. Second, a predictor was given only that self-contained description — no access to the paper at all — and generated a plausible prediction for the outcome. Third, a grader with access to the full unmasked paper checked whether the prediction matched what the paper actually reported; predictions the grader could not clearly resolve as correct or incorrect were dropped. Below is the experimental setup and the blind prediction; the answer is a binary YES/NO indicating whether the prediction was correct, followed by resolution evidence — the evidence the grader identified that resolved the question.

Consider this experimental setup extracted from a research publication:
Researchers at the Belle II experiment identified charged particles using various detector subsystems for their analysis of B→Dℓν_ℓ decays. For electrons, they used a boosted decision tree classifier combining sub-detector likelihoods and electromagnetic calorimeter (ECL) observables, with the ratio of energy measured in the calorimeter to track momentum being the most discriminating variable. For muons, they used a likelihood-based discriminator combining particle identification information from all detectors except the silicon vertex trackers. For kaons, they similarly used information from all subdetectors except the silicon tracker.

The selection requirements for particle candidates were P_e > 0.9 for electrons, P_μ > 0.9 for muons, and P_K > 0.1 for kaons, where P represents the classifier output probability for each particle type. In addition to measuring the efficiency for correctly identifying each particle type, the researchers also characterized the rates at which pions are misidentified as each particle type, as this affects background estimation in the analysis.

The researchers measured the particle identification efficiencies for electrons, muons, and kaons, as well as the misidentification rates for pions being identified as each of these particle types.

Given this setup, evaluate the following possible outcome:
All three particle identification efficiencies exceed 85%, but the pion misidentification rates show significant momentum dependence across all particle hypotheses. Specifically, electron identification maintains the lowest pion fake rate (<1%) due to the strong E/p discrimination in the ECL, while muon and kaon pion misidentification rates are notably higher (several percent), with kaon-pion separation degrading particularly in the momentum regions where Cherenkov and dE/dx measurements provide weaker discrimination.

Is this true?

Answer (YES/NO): NO